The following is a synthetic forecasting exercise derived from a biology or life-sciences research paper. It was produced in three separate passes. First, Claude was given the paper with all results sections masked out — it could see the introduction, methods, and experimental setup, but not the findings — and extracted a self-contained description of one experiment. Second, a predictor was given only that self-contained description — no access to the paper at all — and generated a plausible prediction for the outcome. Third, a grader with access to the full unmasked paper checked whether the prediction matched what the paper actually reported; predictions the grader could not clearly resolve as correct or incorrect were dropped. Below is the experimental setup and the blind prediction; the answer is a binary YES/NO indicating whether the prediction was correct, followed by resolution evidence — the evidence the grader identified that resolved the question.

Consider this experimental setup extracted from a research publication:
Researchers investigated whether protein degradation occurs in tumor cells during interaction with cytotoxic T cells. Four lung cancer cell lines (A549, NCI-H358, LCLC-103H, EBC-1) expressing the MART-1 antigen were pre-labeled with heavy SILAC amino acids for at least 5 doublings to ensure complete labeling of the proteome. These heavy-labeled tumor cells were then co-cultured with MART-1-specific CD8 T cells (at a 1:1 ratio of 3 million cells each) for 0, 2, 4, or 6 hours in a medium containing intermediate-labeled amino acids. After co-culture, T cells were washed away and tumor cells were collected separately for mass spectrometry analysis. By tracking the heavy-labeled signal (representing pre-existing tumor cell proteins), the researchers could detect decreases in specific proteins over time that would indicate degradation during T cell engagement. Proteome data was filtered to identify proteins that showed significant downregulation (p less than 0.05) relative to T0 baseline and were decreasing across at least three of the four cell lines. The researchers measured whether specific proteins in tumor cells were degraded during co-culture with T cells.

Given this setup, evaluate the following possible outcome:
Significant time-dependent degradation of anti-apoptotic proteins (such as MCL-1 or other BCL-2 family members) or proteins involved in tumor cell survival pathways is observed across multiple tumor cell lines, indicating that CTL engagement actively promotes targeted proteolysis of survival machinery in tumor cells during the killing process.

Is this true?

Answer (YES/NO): NO